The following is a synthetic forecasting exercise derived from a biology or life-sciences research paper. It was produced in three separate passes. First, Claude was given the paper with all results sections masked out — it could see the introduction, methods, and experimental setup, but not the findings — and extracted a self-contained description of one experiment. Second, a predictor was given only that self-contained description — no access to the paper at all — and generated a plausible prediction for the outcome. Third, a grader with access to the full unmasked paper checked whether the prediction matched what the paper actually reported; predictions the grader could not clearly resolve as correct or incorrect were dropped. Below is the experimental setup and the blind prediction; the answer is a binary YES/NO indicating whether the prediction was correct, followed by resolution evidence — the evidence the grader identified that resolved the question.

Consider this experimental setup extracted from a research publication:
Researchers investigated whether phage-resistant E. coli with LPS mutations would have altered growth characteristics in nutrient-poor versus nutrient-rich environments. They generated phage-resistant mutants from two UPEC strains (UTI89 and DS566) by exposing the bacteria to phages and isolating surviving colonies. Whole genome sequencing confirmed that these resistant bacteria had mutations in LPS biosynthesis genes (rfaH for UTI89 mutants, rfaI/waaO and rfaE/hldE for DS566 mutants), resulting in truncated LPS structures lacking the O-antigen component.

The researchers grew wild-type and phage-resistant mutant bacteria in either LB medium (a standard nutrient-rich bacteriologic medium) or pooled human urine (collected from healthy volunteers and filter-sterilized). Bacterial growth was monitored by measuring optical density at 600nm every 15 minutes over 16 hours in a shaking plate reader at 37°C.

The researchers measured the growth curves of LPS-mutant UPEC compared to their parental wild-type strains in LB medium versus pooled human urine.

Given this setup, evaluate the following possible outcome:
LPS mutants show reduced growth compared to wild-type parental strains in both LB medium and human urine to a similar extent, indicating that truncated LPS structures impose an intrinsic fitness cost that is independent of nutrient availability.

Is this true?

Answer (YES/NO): NO